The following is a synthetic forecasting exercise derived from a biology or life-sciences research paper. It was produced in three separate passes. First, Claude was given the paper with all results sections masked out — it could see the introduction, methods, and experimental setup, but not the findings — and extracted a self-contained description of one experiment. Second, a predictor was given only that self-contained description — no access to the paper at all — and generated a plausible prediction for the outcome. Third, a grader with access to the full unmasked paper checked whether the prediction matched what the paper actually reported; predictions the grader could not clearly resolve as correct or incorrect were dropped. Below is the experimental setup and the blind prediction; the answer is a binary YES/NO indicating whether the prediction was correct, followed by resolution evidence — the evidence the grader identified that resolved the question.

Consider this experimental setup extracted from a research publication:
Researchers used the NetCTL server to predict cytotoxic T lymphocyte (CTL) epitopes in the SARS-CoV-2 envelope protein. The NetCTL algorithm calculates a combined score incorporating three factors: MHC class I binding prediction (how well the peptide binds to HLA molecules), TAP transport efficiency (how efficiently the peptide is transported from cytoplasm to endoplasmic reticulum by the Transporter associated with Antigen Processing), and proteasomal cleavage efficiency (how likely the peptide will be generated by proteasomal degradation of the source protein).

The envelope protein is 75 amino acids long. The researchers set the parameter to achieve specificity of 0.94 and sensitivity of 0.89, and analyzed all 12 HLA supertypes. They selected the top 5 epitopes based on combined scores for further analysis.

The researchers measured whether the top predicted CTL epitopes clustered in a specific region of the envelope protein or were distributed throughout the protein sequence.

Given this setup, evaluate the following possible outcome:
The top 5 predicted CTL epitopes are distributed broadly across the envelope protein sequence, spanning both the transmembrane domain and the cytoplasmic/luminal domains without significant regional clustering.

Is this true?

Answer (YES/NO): NO